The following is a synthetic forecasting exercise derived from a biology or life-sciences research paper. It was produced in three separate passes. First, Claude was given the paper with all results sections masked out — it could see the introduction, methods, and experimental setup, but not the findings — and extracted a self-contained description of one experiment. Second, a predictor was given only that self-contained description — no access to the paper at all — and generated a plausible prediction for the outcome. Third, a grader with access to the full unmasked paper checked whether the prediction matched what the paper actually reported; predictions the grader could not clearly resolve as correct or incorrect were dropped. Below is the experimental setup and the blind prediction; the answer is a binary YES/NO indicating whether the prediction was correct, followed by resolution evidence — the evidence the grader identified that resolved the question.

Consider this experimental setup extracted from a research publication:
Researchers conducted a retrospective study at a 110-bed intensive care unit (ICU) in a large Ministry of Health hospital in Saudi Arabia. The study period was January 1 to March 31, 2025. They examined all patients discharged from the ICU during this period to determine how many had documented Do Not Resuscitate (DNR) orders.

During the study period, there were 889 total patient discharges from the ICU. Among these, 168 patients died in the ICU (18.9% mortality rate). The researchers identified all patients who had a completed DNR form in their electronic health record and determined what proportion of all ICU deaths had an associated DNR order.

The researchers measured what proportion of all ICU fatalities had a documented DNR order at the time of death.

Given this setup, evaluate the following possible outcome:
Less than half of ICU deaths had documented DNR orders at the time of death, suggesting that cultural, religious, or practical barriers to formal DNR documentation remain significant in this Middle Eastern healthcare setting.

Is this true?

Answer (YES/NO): YES